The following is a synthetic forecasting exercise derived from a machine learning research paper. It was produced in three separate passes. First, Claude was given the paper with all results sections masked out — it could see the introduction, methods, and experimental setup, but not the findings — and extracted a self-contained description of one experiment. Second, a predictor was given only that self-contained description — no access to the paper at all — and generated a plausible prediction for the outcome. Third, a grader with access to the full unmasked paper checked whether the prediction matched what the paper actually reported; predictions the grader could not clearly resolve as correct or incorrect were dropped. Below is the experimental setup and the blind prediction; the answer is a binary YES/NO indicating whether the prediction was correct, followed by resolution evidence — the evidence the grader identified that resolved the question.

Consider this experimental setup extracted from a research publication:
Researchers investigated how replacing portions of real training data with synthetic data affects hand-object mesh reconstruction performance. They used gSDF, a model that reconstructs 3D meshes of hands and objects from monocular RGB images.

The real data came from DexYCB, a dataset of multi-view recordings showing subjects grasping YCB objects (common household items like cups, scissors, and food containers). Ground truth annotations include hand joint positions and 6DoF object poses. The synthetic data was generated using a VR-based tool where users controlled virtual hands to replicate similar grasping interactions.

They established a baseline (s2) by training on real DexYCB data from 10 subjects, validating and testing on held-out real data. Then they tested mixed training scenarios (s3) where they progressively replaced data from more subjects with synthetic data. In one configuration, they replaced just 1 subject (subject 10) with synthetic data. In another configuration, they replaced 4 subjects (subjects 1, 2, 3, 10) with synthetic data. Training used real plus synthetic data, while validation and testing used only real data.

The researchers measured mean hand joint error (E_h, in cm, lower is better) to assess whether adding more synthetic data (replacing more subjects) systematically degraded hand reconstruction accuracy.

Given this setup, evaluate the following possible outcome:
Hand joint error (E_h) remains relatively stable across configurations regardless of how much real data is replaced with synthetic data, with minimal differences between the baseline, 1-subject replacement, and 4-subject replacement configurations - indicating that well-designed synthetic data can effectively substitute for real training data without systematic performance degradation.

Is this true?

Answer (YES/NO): YES